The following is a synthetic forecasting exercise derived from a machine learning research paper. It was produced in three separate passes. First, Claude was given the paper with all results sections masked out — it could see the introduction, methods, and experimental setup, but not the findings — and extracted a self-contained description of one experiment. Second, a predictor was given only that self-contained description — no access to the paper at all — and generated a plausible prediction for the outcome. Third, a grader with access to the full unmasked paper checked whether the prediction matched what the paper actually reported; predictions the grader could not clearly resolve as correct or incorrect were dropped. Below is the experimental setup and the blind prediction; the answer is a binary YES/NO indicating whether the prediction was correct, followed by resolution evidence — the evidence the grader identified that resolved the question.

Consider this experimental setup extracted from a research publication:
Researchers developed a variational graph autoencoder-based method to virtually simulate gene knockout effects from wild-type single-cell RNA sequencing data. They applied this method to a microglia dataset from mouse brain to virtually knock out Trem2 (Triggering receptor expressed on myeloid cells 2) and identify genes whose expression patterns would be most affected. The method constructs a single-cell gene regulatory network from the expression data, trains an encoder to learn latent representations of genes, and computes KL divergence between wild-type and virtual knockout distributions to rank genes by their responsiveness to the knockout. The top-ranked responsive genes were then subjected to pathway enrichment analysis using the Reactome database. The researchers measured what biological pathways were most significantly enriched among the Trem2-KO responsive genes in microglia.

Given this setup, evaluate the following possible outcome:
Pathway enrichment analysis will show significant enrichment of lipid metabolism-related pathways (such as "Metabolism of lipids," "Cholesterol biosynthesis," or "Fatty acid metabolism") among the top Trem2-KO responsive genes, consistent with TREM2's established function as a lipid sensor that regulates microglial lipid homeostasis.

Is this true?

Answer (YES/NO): NO